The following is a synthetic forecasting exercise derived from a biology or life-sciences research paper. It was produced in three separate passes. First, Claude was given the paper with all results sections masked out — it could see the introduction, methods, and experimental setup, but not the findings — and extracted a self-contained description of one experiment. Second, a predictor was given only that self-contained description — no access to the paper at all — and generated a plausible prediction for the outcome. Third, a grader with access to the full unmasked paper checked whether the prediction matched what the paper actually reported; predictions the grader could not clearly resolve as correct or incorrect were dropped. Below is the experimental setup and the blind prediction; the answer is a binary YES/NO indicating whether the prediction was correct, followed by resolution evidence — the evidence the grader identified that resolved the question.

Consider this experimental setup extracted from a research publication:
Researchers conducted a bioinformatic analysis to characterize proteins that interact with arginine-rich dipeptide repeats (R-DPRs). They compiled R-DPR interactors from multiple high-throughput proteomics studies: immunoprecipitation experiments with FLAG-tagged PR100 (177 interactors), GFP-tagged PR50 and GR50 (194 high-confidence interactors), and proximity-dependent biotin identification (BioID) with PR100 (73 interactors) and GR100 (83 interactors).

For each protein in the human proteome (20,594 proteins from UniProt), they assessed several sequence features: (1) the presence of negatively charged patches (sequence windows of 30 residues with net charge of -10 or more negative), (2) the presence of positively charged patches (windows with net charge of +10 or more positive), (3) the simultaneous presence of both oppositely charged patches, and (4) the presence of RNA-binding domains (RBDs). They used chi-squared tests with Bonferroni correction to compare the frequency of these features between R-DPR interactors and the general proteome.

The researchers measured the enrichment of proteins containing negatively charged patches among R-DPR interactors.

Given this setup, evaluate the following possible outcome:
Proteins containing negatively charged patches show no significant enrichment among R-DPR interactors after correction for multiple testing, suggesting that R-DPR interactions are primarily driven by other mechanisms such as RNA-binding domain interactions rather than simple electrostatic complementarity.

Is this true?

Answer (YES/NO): NO